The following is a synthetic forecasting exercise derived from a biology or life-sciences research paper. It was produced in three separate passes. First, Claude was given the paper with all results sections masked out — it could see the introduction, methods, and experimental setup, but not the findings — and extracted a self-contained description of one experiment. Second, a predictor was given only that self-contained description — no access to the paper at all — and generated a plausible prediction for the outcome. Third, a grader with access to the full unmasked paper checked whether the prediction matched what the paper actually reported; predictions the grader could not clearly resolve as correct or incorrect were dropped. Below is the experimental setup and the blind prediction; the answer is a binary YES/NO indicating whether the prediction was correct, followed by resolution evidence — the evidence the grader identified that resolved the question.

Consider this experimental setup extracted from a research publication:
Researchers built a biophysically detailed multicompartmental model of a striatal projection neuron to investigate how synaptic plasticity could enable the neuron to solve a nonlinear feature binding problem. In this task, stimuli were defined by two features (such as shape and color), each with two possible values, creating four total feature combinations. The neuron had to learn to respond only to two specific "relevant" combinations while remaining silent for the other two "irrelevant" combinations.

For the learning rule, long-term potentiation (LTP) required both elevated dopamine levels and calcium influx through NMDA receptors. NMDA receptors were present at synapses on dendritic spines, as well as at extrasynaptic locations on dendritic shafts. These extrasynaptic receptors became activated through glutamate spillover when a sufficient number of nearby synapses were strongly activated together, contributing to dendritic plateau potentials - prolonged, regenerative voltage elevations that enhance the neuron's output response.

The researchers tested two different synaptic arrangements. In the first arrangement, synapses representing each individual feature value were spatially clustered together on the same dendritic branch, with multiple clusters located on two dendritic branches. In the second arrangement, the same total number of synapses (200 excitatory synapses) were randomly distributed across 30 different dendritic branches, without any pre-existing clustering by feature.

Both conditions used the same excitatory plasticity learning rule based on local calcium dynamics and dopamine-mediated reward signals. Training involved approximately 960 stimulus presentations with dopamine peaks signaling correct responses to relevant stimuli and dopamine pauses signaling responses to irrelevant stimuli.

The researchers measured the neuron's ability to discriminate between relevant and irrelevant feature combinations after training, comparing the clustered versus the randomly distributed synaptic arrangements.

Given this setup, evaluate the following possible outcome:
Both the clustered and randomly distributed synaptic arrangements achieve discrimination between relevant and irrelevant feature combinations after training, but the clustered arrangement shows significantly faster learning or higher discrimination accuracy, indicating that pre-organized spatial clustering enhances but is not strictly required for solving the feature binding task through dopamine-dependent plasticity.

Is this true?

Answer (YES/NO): YES